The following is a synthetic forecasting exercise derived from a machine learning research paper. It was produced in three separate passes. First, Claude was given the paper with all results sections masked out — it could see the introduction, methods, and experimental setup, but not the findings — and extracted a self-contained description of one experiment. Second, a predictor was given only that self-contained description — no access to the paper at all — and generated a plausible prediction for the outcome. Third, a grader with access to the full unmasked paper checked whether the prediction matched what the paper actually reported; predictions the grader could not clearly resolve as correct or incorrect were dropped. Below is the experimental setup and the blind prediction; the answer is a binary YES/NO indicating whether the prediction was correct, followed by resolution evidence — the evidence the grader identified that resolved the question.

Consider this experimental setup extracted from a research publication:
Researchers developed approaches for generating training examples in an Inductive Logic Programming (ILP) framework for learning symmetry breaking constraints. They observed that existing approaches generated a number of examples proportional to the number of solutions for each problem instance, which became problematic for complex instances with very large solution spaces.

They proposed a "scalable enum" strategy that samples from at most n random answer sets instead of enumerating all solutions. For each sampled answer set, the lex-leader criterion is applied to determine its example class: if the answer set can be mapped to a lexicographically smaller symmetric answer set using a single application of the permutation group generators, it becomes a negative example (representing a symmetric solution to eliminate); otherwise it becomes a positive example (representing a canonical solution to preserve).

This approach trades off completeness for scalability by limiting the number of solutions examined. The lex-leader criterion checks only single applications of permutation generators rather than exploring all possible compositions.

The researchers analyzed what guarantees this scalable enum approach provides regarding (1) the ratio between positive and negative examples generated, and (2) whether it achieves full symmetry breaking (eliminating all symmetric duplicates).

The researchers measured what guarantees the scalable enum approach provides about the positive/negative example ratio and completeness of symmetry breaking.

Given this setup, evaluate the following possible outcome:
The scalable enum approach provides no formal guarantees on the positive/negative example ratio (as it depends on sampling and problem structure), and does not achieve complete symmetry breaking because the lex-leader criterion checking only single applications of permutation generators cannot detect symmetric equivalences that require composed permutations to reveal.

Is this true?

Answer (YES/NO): YES